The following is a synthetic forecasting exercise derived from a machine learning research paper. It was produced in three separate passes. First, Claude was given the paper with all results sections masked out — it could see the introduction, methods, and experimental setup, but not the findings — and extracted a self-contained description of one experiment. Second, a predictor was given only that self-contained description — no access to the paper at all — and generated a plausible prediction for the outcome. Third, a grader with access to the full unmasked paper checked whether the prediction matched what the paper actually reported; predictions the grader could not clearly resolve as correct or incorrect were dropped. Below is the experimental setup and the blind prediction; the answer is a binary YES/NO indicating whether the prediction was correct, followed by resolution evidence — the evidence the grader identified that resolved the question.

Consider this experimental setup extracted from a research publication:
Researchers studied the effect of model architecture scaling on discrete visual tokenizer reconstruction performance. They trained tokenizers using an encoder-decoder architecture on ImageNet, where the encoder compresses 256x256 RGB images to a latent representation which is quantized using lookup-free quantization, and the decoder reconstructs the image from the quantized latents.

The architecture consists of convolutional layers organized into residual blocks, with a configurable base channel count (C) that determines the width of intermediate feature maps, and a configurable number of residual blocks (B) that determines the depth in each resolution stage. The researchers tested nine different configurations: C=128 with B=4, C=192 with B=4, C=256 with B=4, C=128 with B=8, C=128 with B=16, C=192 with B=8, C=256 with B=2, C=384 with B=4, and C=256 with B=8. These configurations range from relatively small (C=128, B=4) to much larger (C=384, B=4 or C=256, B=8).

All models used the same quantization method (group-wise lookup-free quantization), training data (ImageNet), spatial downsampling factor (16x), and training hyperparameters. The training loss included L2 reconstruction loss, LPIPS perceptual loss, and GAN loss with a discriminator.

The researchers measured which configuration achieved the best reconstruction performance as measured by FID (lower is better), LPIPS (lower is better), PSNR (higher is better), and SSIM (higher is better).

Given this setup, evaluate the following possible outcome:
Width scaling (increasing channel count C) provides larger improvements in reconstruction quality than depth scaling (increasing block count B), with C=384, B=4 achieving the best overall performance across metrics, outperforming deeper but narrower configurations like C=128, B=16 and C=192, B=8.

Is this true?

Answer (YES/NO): NO